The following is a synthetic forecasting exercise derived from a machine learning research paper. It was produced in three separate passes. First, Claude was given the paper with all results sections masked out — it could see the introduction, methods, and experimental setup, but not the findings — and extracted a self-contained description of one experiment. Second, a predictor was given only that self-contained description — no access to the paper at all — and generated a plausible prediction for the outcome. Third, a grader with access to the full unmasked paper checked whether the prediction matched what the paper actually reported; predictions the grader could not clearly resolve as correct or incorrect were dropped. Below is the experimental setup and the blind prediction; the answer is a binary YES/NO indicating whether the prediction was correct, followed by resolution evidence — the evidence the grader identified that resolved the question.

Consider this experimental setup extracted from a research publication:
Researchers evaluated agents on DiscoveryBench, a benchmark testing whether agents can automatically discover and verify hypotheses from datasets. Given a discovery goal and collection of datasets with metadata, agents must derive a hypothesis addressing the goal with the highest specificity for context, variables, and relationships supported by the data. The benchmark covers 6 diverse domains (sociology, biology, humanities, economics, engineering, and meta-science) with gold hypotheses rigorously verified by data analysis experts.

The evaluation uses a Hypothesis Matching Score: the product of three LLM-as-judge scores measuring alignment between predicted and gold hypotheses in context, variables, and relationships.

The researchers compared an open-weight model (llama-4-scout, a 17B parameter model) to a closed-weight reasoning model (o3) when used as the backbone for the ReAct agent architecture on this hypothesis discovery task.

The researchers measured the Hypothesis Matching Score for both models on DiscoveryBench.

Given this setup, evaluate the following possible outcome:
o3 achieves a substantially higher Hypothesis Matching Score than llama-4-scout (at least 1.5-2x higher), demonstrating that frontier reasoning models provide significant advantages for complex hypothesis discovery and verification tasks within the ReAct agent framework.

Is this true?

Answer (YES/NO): YES